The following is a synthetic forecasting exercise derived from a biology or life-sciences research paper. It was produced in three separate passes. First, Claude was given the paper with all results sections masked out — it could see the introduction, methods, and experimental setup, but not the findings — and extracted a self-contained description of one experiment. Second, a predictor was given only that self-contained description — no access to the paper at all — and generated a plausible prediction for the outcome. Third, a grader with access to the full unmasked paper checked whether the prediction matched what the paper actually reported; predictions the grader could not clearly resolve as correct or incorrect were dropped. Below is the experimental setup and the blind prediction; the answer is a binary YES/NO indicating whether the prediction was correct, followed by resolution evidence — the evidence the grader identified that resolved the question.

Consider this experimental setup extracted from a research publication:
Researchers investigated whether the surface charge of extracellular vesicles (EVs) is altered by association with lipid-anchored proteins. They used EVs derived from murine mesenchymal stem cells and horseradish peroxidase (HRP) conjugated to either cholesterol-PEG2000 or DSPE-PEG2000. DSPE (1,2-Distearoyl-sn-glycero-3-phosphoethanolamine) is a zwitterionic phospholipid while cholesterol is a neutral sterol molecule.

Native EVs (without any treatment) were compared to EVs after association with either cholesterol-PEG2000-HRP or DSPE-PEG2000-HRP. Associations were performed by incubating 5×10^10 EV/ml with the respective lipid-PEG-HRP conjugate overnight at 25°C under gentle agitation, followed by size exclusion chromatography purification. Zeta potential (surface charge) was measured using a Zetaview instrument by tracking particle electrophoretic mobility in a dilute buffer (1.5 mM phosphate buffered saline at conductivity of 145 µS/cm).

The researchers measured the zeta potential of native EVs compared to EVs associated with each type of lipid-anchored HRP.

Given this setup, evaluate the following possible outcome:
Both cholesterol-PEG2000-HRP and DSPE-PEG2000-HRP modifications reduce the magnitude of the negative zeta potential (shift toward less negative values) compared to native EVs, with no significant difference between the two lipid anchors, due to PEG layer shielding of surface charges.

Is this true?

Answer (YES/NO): NO